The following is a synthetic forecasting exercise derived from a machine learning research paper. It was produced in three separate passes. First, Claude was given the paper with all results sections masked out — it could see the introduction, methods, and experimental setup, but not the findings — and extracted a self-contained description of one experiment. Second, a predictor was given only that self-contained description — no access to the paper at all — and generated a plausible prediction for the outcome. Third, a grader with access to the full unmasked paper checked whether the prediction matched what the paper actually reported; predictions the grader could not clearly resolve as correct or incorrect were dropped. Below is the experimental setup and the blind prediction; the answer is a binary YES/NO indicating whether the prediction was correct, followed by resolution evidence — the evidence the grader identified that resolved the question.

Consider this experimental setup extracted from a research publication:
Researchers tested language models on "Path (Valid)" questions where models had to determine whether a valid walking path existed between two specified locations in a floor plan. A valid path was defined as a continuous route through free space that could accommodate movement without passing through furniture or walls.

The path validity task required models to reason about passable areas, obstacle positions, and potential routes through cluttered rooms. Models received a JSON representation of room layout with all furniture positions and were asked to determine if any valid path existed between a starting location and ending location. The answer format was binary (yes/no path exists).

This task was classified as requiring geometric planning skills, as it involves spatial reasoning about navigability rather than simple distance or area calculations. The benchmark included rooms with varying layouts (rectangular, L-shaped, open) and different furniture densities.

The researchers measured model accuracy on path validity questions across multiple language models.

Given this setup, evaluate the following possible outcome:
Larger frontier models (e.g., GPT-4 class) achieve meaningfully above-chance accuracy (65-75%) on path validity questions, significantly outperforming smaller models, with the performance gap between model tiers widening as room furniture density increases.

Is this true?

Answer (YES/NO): NO